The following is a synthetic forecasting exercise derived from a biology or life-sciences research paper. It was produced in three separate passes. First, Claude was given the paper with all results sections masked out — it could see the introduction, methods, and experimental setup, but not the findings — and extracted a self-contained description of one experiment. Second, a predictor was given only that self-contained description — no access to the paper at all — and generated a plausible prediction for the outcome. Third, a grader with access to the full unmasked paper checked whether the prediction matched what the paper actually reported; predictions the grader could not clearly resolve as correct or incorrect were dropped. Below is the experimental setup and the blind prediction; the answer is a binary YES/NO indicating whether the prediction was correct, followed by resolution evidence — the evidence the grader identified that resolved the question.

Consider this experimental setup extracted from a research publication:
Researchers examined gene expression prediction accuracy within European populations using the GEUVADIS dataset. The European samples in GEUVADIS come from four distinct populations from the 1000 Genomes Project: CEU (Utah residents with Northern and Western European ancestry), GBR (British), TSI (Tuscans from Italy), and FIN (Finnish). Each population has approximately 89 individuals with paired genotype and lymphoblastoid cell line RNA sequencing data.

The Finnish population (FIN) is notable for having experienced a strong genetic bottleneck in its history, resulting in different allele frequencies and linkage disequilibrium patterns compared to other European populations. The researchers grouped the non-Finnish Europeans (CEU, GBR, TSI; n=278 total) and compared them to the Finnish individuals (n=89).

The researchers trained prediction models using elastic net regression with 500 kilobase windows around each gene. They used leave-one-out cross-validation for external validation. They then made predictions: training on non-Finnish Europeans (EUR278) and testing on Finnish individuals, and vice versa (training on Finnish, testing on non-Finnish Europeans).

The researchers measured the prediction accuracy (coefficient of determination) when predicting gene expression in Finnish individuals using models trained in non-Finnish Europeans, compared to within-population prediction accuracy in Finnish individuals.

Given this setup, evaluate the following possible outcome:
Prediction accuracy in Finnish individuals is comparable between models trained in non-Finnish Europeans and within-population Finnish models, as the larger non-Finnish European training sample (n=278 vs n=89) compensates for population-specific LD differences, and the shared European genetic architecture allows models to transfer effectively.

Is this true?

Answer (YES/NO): NO